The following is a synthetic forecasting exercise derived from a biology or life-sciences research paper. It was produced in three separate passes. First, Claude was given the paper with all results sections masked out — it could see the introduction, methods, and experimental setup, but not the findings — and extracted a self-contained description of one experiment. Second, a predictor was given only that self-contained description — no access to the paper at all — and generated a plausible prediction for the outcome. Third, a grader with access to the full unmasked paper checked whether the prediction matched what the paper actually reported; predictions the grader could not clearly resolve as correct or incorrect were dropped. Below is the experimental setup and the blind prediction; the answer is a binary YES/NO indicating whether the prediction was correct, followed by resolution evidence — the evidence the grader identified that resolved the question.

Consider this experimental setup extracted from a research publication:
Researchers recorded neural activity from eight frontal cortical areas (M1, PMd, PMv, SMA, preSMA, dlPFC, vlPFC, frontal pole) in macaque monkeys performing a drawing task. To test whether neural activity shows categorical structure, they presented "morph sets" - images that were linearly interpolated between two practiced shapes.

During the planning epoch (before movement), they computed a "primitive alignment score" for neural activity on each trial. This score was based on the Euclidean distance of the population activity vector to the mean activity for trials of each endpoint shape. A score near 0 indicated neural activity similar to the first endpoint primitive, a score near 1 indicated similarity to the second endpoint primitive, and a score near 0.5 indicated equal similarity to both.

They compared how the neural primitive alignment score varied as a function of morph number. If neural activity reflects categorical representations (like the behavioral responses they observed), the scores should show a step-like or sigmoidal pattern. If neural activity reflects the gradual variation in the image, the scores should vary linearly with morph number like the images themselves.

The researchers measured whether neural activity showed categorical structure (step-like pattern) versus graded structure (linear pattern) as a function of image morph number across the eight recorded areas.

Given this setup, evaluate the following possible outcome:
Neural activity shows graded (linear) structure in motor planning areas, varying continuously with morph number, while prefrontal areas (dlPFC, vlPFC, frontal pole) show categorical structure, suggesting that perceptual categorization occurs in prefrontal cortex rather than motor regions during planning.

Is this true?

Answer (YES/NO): NO